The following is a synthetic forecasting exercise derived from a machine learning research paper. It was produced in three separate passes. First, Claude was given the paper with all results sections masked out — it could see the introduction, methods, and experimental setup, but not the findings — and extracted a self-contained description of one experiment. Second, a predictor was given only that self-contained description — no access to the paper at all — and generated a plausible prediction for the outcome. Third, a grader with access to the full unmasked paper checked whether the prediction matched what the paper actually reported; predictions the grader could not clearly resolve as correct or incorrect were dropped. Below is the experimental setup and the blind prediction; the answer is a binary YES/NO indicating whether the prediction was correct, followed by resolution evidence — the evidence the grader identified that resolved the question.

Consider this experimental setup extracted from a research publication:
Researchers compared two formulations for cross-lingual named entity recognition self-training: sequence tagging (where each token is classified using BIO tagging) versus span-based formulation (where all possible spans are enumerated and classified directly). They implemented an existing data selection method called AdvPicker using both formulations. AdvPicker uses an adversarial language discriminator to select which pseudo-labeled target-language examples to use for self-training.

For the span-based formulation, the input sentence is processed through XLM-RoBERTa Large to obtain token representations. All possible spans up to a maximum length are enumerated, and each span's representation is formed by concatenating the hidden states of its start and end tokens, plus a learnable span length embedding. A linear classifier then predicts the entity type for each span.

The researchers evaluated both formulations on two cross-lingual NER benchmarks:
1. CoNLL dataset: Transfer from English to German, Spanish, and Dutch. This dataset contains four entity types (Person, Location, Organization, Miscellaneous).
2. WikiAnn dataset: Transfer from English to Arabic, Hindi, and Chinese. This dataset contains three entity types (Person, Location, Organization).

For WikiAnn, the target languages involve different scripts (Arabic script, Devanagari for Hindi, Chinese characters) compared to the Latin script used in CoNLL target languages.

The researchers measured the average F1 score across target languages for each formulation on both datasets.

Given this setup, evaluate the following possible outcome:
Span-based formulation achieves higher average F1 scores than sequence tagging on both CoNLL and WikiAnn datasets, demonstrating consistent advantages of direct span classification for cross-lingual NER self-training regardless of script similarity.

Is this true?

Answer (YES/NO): YES